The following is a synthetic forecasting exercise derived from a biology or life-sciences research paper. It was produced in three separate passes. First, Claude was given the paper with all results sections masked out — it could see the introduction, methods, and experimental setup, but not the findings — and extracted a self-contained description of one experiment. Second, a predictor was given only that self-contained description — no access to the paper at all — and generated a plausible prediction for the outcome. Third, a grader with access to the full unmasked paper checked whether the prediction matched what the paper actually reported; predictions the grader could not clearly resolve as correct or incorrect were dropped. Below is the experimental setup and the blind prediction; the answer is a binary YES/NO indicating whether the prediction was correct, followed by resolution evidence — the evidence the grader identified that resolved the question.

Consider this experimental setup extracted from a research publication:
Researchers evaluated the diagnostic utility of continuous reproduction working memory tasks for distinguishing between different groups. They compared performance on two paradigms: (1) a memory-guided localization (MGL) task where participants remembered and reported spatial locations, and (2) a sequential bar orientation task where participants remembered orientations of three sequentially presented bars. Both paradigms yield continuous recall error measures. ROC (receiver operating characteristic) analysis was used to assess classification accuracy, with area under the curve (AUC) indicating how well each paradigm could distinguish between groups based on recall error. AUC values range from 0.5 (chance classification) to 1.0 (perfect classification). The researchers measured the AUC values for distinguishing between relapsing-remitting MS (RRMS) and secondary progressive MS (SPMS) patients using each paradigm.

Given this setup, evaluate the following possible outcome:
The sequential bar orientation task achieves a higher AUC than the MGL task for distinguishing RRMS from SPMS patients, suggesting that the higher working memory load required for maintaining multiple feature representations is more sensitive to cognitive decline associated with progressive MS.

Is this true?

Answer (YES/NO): NO